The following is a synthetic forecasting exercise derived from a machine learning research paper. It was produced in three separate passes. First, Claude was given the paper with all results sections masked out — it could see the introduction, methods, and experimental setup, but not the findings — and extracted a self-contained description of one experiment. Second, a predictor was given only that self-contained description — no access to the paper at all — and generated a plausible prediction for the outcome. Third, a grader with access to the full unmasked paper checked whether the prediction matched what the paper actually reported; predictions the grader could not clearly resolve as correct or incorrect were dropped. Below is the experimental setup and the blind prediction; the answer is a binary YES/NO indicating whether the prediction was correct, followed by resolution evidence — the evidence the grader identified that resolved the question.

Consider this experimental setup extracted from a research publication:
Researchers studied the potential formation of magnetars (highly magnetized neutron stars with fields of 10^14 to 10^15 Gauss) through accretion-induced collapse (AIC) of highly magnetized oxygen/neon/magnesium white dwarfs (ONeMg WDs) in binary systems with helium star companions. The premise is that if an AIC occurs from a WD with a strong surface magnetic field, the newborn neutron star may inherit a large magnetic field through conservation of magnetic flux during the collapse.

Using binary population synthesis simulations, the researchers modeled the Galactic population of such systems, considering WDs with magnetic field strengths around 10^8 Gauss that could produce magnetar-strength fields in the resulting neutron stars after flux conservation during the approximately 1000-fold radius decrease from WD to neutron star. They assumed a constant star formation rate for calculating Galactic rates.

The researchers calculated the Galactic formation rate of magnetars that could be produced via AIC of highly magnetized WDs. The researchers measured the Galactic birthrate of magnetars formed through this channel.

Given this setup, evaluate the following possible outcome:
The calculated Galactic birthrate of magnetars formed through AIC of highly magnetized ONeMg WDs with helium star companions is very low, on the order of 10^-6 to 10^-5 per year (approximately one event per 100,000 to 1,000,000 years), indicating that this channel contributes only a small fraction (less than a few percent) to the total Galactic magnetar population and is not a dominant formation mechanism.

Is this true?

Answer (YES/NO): NO